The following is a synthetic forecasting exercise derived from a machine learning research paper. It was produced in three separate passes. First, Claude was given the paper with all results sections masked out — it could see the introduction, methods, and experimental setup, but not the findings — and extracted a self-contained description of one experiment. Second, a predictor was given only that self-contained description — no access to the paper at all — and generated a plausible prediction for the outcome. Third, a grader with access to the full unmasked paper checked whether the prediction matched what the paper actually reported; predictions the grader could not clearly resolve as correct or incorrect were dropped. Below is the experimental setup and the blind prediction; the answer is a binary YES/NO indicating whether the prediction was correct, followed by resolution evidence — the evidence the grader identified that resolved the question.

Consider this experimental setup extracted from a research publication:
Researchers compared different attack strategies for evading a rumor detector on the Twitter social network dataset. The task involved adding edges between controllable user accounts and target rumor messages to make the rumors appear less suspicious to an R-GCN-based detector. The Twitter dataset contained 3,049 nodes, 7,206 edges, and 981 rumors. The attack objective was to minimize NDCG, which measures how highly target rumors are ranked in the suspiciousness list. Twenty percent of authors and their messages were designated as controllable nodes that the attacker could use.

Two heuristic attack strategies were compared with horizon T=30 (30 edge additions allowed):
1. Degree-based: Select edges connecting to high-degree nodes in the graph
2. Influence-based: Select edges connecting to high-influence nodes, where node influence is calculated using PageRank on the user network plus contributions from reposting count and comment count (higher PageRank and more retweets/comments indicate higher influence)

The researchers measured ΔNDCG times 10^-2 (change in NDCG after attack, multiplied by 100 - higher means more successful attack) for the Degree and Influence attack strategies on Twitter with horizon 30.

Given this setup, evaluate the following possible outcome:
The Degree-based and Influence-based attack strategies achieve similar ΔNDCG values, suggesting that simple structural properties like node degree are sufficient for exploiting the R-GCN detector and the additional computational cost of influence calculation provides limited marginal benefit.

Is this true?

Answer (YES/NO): NO